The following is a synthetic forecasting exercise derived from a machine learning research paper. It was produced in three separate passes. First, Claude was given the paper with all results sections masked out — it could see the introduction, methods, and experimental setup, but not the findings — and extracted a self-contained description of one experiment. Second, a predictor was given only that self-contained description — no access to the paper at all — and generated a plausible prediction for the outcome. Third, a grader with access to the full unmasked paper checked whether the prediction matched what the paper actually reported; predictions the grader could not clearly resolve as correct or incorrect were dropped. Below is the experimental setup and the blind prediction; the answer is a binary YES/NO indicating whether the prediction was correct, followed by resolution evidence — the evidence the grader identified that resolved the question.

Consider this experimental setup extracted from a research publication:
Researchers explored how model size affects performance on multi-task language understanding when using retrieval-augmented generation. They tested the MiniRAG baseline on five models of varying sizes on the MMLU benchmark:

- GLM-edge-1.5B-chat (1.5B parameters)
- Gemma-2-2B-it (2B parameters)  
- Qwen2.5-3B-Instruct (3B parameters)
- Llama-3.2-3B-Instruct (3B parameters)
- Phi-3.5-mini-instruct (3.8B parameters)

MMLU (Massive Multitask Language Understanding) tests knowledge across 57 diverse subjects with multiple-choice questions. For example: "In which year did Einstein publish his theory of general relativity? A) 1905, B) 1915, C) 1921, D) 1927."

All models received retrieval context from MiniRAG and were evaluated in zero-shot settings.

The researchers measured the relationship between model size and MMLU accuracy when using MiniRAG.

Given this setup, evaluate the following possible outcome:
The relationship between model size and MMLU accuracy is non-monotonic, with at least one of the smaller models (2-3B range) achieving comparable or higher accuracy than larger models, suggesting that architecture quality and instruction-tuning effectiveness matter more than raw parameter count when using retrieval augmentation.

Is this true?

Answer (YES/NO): NO